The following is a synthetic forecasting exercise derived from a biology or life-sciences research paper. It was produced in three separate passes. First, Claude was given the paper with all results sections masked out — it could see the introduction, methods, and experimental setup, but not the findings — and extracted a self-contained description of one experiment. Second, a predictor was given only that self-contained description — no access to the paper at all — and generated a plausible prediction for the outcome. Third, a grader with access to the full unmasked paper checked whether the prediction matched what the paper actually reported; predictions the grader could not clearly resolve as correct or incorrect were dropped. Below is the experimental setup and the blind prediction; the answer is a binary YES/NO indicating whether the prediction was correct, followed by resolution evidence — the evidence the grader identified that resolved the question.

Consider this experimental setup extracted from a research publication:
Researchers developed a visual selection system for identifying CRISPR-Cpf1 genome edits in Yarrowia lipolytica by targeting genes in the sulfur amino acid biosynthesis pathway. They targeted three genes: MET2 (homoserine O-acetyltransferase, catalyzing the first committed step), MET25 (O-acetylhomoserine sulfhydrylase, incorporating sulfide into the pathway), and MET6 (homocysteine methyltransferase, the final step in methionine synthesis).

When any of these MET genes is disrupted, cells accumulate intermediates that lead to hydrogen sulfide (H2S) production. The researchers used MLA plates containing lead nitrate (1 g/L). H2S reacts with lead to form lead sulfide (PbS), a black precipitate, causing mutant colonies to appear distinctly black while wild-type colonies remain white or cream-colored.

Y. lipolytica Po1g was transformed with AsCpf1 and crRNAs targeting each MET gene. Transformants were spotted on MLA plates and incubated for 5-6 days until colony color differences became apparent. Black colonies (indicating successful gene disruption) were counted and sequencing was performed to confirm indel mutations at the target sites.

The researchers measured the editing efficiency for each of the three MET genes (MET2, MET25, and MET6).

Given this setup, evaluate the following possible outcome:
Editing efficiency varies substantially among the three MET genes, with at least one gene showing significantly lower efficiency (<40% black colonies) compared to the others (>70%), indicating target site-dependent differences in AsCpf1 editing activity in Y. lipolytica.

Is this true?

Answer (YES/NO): NO